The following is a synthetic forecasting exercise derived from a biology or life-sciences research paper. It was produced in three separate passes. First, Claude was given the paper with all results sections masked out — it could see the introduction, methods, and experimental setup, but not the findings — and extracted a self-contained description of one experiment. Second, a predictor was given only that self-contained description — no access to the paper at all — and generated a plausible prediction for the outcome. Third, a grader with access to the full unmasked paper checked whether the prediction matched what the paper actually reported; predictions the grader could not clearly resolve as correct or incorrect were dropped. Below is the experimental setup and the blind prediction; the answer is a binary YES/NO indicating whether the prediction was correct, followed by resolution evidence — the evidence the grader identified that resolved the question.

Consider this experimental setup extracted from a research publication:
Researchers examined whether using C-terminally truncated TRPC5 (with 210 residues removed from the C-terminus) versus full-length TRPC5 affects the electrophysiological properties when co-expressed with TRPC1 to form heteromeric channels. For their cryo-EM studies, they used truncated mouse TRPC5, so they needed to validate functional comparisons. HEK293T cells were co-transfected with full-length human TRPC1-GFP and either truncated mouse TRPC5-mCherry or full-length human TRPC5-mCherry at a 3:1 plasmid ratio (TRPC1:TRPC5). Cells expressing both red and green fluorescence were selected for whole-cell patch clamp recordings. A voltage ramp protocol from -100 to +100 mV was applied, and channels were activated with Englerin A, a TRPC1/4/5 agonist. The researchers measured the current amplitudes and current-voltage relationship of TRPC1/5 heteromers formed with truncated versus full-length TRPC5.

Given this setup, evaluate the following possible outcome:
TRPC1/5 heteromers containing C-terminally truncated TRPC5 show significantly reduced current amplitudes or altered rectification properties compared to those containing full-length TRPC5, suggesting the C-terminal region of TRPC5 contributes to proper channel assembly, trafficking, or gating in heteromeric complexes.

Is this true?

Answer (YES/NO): NO